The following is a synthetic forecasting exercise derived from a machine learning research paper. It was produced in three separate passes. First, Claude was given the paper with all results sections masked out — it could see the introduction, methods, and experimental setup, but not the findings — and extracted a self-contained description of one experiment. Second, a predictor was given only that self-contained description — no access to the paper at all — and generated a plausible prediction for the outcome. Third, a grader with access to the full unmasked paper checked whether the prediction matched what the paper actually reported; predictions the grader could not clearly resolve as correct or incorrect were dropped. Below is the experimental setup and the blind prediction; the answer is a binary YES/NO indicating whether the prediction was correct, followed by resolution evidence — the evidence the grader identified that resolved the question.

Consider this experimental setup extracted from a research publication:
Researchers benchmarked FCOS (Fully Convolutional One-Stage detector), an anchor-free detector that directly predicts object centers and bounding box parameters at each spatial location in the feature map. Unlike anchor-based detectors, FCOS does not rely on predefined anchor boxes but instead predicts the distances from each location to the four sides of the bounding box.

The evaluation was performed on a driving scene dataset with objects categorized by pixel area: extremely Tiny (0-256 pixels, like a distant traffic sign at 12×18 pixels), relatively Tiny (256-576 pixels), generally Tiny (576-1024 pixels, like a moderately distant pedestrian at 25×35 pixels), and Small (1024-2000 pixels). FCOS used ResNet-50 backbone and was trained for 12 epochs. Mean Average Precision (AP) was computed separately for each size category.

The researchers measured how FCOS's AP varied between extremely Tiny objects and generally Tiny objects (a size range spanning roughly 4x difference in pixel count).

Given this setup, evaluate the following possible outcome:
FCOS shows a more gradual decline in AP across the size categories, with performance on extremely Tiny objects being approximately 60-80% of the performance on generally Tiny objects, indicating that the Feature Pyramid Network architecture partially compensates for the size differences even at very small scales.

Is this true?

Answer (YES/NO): NO